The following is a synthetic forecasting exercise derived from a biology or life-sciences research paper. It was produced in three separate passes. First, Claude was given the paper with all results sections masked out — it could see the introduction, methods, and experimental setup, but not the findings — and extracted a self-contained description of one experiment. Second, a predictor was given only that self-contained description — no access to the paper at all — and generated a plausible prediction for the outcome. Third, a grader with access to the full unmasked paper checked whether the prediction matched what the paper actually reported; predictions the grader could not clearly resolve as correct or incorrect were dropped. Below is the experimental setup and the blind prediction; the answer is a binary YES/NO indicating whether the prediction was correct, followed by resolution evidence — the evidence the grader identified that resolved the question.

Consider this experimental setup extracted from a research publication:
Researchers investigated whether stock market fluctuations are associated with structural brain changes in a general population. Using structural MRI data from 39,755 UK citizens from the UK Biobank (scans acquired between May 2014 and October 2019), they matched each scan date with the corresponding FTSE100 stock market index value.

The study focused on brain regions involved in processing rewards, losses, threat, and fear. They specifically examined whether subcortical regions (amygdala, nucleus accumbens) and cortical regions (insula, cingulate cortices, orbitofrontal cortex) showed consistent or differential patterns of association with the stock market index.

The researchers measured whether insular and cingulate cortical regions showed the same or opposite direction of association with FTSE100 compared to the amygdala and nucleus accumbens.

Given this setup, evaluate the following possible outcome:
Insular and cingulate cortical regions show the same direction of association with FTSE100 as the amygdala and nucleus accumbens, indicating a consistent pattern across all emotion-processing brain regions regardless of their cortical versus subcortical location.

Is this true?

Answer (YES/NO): NO